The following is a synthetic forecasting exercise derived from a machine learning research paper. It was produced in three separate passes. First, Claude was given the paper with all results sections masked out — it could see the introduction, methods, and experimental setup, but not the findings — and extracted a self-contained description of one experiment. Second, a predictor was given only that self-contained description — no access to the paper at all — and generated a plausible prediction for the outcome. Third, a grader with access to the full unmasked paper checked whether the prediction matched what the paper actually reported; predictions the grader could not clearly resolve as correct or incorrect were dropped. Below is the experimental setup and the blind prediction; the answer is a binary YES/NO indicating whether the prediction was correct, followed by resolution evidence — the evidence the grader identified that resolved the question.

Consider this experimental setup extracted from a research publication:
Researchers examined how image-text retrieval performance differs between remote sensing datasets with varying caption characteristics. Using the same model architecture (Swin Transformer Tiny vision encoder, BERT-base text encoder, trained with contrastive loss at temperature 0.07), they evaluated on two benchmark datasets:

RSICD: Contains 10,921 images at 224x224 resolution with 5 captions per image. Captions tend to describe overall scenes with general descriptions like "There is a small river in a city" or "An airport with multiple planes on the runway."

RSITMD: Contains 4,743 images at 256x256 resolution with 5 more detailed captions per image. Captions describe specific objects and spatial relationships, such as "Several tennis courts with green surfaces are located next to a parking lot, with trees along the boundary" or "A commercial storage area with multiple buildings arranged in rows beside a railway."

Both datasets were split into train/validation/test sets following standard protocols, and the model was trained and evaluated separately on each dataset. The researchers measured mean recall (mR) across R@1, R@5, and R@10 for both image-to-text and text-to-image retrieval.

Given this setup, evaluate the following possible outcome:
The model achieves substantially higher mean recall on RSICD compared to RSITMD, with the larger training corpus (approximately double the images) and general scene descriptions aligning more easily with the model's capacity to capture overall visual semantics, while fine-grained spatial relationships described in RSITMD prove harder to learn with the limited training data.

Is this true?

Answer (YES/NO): NO